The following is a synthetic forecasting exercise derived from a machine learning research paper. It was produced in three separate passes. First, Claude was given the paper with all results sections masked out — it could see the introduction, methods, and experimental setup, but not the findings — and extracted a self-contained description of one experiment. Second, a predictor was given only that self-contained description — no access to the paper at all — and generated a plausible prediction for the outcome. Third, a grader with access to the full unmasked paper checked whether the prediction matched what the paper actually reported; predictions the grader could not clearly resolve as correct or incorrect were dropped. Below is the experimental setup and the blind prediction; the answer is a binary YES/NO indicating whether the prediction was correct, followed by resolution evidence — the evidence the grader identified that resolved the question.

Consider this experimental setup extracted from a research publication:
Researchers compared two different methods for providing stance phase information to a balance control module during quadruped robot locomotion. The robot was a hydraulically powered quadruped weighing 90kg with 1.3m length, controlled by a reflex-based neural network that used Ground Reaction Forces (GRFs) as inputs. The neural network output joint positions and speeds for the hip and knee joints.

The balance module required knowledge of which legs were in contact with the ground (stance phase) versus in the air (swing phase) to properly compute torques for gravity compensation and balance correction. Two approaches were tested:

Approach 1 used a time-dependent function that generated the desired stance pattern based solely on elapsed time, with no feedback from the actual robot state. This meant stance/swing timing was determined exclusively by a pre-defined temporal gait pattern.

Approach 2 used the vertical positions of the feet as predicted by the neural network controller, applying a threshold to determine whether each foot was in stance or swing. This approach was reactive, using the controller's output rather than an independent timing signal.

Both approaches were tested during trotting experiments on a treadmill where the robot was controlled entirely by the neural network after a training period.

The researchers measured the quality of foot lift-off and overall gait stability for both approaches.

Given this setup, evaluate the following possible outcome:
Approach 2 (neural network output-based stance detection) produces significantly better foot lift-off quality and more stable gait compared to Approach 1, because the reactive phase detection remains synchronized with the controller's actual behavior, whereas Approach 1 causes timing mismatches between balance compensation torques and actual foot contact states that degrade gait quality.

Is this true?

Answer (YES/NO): NO